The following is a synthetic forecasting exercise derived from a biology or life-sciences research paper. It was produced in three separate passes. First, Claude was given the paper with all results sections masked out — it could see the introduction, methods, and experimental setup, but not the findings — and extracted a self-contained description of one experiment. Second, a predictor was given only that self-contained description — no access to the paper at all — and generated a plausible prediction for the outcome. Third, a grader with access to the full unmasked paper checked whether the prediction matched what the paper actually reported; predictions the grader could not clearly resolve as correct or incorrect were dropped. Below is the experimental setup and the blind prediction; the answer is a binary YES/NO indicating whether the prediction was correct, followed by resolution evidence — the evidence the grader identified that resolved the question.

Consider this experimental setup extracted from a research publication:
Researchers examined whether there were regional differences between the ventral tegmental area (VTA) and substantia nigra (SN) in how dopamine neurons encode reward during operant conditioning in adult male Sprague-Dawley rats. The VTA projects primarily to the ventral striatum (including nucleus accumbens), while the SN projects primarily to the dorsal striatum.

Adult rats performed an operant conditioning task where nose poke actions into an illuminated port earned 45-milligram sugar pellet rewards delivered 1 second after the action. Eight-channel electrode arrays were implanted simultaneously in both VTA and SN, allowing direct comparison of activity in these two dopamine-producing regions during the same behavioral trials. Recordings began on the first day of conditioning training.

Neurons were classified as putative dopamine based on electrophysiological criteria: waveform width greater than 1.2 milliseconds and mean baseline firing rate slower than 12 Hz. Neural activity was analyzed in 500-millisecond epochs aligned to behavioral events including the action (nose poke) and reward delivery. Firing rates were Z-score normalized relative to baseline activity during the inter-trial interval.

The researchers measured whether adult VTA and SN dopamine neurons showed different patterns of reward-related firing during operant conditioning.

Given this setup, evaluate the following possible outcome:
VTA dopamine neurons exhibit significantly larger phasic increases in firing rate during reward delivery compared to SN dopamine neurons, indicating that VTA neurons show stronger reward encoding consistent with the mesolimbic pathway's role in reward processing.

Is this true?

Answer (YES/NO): NO